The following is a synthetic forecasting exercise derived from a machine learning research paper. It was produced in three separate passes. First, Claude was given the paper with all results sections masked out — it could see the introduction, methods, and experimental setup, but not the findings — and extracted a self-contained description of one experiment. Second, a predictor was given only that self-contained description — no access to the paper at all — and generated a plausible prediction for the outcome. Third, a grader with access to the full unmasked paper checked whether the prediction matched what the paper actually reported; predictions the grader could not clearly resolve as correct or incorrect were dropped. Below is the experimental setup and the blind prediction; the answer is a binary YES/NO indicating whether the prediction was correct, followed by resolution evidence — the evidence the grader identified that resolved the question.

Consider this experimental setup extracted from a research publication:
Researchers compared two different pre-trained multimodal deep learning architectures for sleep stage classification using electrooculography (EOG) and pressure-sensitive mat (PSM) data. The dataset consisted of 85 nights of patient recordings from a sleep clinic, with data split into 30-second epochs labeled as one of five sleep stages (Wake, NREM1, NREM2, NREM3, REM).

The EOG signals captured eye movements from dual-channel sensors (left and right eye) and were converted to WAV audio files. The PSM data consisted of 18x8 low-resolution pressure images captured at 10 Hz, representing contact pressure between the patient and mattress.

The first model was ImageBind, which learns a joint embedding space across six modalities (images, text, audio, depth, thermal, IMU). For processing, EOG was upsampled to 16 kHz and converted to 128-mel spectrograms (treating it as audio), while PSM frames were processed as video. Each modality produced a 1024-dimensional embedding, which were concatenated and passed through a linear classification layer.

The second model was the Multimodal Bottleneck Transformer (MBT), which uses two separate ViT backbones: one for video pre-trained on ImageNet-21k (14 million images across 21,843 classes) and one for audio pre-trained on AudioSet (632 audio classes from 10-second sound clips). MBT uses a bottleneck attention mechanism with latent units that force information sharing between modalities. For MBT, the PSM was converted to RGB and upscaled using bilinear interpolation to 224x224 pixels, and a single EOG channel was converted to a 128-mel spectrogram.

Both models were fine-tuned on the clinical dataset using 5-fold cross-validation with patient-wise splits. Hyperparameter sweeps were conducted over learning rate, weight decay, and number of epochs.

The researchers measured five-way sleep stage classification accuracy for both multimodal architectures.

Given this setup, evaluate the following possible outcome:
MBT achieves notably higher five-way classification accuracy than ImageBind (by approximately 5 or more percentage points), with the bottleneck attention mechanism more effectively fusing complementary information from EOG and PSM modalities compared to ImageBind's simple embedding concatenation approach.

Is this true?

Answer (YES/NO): NO